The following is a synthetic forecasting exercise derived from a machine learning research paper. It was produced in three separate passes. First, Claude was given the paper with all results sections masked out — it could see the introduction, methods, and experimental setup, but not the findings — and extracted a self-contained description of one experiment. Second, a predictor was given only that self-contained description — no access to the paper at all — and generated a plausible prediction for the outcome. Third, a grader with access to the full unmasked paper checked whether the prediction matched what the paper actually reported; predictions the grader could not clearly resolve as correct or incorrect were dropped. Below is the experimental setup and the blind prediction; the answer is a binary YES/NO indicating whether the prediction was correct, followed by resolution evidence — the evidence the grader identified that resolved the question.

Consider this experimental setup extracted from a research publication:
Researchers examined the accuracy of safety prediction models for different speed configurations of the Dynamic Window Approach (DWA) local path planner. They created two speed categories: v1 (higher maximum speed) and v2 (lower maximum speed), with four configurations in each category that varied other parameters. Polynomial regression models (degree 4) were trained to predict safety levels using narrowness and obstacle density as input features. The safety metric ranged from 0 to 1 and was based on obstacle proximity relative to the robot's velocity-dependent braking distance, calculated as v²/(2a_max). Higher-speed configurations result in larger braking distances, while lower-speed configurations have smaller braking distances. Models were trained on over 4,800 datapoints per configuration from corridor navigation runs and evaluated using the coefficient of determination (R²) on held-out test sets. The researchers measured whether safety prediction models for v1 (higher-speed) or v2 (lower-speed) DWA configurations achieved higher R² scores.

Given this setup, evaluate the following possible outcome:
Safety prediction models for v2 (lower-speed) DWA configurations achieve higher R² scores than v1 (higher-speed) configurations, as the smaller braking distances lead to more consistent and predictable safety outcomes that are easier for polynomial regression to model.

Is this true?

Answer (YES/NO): NO